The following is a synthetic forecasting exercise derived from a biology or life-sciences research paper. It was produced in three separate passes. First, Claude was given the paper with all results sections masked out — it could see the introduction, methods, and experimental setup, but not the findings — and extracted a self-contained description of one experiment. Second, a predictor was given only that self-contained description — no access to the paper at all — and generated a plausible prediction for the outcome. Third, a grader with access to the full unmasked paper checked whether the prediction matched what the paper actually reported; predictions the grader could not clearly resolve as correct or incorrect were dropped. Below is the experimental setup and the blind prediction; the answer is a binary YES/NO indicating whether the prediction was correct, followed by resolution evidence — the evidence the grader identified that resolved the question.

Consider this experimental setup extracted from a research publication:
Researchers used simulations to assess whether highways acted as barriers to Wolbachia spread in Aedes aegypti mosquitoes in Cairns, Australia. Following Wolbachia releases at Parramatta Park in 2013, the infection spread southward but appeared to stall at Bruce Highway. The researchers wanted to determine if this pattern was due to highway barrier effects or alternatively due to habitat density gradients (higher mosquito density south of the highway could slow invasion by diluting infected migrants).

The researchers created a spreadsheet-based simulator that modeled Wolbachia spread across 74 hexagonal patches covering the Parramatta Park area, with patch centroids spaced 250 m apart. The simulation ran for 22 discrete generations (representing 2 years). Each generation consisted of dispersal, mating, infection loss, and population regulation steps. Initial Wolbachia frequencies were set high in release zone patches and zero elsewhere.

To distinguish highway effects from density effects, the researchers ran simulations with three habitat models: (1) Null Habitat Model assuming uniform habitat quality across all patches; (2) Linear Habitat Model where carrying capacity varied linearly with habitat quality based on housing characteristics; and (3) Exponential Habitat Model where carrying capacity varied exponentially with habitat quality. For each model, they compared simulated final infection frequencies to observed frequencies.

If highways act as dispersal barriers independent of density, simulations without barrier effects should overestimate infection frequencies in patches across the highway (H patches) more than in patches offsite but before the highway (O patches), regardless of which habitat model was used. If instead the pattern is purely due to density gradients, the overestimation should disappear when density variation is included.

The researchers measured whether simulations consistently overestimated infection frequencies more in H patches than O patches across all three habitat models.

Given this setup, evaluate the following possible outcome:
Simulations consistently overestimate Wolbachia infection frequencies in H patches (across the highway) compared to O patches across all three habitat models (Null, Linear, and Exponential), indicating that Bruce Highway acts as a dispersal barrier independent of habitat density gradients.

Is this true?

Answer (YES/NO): YES